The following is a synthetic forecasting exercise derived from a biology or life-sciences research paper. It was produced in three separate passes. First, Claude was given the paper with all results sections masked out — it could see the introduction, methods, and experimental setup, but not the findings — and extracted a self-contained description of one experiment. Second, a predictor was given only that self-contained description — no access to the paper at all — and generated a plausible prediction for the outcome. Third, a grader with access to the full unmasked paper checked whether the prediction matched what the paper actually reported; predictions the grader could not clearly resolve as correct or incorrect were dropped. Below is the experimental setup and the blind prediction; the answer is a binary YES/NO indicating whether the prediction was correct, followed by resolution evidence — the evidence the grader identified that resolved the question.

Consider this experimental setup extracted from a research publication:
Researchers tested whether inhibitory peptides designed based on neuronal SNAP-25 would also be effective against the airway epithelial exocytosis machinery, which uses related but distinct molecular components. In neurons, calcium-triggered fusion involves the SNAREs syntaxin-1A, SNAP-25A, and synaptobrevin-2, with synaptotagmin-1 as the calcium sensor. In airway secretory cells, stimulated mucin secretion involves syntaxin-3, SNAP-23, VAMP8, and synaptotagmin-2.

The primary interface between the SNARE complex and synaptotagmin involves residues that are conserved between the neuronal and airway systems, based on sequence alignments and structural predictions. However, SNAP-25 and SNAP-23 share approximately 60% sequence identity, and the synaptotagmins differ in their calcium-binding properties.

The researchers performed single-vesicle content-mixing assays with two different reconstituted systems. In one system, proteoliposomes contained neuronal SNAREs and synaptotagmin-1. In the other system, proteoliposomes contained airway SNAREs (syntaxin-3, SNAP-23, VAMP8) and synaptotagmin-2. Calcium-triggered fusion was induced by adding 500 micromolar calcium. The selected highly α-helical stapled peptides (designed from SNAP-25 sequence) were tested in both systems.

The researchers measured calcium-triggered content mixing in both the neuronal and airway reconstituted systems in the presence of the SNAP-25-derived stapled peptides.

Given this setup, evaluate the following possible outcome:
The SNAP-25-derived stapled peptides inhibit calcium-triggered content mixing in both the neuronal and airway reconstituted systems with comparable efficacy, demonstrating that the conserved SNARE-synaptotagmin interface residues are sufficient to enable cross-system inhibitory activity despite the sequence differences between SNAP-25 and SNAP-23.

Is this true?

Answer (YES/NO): YES